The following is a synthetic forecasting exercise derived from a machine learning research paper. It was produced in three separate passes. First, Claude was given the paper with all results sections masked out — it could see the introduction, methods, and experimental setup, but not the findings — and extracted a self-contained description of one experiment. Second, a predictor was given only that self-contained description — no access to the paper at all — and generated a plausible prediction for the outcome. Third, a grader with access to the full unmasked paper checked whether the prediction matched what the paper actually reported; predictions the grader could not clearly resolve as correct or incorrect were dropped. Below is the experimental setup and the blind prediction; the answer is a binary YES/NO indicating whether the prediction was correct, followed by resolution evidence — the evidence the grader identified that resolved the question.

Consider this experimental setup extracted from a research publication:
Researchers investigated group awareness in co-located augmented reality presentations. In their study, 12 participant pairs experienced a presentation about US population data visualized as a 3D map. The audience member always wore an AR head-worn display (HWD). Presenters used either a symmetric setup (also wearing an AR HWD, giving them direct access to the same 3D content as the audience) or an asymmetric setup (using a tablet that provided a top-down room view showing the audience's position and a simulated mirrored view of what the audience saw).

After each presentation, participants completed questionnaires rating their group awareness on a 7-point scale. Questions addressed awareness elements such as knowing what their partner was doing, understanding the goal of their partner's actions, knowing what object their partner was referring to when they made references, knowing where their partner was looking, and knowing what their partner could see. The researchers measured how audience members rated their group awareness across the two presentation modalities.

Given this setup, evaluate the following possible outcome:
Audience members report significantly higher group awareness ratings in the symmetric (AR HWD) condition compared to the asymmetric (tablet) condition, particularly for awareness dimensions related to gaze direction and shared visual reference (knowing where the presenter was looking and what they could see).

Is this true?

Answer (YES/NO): NO